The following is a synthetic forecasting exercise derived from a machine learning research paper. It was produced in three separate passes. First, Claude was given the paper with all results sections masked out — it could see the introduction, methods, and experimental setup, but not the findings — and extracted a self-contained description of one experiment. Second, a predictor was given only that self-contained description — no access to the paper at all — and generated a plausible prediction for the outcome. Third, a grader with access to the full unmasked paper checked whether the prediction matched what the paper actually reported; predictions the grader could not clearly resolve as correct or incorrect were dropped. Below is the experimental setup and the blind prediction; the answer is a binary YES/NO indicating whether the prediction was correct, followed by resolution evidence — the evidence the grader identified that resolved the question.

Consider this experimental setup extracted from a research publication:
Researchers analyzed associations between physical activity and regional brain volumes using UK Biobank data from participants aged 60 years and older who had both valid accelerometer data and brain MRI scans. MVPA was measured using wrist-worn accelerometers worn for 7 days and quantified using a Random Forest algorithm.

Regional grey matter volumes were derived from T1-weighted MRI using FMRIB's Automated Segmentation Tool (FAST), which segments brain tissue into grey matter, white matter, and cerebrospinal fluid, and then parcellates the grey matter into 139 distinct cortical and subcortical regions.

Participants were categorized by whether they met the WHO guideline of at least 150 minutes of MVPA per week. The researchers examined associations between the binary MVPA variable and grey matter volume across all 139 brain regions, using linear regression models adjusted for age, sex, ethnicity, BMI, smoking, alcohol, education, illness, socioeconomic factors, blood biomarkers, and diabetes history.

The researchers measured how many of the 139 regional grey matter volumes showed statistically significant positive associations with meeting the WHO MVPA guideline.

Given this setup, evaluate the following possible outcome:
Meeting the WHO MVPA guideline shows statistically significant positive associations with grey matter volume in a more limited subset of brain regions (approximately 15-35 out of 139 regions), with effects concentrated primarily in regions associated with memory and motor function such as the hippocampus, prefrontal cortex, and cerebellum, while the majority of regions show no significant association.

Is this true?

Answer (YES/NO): NO